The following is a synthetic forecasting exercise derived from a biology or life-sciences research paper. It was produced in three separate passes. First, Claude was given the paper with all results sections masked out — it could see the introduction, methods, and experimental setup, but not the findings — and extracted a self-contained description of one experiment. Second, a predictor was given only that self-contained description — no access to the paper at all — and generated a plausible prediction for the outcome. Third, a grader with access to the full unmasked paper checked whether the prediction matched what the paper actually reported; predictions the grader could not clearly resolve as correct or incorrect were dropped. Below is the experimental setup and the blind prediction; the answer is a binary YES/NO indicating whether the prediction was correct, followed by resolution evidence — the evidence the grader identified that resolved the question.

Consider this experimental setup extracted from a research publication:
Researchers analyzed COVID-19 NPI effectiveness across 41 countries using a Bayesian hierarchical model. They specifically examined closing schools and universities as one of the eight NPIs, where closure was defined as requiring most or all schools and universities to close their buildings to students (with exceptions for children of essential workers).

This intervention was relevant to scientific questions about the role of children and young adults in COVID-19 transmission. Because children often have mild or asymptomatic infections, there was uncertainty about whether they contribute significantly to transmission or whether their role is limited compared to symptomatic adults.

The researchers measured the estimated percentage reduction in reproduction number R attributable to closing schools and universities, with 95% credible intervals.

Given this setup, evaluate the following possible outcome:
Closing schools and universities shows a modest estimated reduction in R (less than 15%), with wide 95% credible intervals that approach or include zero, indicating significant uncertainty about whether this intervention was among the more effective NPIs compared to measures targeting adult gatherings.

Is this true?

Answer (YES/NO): NO